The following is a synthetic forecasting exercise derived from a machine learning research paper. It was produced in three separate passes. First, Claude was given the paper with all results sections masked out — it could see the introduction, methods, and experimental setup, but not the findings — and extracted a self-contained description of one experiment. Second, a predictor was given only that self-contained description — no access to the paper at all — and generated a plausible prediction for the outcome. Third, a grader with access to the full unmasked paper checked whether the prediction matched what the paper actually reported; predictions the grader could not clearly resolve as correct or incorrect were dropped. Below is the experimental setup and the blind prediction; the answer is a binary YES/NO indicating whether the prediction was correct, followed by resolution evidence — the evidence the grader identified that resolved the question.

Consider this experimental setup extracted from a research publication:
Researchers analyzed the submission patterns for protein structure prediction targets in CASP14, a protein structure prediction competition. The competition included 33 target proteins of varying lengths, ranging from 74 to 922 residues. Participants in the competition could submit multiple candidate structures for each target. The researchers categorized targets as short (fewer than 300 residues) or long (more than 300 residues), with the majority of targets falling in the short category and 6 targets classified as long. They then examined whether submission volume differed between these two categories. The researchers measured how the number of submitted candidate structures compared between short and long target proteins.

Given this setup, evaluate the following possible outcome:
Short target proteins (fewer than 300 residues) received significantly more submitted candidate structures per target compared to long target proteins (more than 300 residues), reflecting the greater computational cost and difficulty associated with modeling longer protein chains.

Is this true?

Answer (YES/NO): NO